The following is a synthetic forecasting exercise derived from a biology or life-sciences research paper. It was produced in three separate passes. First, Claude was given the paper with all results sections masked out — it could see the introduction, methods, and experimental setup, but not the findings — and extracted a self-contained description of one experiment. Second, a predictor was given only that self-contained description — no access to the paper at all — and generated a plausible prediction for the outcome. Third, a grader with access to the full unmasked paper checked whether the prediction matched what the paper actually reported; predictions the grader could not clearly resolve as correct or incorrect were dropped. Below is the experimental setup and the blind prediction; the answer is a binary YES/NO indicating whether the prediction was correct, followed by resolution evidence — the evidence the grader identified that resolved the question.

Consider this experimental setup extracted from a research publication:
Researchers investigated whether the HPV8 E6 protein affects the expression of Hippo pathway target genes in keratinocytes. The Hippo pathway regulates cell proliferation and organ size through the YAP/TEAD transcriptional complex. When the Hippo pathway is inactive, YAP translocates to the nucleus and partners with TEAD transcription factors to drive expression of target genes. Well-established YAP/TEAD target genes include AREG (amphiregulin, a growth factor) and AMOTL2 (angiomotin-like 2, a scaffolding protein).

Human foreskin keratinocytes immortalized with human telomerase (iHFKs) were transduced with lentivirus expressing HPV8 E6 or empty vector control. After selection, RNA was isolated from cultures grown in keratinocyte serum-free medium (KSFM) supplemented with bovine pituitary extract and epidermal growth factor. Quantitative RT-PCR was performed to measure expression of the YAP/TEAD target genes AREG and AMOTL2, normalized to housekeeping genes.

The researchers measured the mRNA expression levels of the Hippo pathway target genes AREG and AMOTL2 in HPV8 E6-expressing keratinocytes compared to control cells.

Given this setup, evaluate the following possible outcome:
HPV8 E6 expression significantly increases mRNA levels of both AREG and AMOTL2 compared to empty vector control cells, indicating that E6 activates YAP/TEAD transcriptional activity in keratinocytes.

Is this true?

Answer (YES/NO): NO